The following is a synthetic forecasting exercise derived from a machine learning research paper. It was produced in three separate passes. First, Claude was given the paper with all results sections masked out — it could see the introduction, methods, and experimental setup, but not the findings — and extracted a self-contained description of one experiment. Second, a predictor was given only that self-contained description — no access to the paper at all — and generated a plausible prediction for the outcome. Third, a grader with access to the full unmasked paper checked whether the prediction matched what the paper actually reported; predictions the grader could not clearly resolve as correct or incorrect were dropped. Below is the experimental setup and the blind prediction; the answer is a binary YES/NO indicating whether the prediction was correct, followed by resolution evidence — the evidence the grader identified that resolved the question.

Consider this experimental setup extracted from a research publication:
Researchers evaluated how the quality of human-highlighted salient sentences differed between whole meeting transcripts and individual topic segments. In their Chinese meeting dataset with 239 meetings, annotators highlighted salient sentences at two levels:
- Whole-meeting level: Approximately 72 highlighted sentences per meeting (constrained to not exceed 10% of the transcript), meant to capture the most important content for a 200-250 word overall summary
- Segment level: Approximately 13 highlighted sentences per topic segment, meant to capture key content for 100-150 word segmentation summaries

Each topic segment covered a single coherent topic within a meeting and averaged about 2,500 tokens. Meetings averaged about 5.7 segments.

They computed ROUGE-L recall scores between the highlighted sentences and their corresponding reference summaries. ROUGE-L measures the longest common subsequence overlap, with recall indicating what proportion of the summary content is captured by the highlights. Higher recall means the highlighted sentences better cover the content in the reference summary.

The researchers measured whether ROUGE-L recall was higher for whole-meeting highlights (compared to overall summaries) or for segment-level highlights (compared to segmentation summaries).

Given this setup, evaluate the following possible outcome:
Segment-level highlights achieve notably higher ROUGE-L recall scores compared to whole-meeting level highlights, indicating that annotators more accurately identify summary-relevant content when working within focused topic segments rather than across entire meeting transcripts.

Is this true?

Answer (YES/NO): YES